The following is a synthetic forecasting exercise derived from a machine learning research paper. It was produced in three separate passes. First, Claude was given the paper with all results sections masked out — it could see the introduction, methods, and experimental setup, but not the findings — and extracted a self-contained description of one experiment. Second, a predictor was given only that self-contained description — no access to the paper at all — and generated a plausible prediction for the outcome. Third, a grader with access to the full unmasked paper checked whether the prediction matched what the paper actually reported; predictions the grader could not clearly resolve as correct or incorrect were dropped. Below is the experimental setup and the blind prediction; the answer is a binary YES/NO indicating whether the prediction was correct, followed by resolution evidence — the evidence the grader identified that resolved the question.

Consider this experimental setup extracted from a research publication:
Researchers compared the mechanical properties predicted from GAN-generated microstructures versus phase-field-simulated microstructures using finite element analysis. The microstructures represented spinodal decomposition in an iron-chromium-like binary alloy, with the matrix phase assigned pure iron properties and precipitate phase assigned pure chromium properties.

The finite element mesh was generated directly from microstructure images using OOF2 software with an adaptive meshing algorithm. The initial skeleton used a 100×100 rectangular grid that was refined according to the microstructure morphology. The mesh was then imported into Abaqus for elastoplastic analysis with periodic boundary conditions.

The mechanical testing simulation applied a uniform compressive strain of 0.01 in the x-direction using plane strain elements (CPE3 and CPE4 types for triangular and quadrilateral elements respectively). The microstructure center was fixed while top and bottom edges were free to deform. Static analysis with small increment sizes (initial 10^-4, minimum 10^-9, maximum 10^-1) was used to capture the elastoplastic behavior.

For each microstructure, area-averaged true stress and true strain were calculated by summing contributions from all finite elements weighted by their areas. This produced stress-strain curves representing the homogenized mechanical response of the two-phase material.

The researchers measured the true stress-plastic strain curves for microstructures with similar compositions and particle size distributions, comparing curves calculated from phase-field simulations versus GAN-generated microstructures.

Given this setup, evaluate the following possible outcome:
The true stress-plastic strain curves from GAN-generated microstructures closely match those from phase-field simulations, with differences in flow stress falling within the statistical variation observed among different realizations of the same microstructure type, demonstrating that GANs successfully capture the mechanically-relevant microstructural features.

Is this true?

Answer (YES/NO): YES